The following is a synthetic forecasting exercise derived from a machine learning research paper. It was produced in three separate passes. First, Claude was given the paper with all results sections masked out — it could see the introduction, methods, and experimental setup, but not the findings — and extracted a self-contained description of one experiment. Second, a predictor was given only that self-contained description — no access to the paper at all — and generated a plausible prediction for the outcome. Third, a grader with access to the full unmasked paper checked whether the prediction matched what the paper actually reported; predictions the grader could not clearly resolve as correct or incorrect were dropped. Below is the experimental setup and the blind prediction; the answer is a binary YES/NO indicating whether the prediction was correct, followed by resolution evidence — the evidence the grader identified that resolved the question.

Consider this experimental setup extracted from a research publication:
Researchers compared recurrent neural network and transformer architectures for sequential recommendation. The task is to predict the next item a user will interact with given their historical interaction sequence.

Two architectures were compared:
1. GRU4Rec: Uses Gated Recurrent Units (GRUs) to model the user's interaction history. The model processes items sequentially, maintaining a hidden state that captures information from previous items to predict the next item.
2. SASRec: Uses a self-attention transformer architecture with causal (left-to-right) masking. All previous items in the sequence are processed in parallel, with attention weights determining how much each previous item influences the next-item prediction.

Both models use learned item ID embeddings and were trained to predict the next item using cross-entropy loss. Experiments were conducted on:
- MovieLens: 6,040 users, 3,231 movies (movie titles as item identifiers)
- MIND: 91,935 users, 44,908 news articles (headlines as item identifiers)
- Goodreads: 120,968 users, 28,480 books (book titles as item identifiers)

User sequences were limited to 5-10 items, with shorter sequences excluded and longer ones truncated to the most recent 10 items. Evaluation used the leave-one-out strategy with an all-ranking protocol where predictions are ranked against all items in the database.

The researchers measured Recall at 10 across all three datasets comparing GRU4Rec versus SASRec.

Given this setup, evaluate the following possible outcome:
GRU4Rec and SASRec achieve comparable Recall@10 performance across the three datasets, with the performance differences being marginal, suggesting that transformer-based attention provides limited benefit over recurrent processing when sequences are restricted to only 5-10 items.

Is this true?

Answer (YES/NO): NO